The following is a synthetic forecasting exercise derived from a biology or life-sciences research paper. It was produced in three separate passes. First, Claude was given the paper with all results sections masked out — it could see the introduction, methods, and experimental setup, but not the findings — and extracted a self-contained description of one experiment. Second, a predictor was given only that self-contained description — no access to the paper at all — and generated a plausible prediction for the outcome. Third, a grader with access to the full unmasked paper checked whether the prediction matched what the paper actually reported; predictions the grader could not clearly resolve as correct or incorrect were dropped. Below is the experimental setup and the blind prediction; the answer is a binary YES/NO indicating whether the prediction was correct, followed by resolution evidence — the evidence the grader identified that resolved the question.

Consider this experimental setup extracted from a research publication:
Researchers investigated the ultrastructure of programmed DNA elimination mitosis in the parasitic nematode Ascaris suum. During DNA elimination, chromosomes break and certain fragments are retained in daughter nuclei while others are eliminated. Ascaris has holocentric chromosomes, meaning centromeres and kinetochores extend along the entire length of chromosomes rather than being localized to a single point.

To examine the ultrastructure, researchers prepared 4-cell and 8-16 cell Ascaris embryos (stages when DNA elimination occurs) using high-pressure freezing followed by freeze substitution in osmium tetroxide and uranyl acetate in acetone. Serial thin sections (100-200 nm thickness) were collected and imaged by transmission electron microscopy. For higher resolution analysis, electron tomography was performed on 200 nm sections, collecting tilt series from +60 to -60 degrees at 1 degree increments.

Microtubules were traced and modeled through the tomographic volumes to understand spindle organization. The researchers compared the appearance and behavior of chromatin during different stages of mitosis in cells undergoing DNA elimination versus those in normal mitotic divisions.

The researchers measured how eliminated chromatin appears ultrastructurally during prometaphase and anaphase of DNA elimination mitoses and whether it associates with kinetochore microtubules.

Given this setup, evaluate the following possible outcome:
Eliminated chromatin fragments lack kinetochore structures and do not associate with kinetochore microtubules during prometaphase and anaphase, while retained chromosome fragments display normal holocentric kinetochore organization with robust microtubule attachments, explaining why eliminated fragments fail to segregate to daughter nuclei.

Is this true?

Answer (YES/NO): YES